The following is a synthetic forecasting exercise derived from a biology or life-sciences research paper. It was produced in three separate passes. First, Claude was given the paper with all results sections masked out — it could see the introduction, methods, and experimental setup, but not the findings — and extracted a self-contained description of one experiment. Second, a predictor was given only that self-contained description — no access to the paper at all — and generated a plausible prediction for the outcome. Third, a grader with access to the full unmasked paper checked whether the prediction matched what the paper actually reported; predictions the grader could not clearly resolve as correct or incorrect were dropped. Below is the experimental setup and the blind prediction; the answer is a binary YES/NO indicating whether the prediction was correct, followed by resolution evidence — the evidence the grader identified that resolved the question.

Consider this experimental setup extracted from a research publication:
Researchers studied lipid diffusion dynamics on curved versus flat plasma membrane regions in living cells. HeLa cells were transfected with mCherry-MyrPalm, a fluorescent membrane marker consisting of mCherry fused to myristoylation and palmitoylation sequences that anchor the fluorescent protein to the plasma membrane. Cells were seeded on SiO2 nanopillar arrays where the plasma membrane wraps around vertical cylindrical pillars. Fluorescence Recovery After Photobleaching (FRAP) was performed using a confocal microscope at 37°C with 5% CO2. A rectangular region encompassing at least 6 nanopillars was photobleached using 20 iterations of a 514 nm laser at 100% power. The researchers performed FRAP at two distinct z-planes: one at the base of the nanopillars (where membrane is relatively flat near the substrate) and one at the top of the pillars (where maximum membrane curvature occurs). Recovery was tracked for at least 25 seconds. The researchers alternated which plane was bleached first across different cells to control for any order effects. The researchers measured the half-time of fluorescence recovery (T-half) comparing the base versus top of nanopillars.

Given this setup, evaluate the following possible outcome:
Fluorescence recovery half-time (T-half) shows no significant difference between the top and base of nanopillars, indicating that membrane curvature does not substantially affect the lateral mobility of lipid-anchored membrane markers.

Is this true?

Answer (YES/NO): NO